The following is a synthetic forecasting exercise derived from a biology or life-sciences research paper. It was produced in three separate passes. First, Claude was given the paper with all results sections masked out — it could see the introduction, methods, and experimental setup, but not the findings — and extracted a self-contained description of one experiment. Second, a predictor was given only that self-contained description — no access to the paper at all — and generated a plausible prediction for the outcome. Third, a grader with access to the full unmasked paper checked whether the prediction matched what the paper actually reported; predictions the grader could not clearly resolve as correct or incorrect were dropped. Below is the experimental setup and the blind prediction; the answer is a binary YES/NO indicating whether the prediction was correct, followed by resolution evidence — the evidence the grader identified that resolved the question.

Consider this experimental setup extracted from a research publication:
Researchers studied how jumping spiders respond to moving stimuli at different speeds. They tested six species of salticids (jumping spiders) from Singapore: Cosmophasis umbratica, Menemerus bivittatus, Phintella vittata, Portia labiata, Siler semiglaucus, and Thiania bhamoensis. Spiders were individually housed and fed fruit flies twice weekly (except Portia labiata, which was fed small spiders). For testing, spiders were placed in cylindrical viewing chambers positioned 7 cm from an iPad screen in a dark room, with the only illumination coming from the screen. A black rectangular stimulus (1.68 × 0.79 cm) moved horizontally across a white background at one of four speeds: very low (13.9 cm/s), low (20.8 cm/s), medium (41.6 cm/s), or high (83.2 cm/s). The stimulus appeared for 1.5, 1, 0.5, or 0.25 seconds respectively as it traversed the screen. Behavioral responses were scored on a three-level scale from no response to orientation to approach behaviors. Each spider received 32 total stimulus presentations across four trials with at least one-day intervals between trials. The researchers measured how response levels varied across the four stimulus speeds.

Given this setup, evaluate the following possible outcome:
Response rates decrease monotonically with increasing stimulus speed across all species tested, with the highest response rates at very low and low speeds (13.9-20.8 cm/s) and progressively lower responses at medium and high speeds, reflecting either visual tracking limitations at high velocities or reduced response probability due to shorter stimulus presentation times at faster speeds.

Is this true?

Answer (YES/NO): YES